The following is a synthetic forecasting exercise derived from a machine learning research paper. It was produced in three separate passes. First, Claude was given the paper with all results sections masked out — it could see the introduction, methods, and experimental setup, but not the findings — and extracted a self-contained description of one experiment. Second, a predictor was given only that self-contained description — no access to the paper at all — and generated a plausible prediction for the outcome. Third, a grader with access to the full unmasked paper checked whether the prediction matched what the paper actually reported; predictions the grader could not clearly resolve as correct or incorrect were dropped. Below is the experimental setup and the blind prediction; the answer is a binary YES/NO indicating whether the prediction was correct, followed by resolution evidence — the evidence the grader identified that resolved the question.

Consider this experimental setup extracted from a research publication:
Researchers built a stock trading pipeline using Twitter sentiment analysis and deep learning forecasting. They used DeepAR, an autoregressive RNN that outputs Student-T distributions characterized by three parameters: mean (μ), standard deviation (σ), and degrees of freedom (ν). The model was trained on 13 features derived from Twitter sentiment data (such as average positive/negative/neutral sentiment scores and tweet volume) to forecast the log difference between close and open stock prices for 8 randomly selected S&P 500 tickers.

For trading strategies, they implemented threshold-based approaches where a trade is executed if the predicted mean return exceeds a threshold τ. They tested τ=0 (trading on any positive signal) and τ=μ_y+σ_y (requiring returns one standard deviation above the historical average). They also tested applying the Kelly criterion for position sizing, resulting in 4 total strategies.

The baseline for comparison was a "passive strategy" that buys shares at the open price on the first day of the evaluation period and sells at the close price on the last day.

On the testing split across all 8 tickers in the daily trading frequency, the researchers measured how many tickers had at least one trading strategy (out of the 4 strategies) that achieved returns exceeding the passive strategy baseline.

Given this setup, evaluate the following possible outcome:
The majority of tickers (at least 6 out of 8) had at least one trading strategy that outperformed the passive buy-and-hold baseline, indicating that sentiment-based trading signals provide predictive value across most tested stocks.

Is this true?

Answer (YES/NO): NO